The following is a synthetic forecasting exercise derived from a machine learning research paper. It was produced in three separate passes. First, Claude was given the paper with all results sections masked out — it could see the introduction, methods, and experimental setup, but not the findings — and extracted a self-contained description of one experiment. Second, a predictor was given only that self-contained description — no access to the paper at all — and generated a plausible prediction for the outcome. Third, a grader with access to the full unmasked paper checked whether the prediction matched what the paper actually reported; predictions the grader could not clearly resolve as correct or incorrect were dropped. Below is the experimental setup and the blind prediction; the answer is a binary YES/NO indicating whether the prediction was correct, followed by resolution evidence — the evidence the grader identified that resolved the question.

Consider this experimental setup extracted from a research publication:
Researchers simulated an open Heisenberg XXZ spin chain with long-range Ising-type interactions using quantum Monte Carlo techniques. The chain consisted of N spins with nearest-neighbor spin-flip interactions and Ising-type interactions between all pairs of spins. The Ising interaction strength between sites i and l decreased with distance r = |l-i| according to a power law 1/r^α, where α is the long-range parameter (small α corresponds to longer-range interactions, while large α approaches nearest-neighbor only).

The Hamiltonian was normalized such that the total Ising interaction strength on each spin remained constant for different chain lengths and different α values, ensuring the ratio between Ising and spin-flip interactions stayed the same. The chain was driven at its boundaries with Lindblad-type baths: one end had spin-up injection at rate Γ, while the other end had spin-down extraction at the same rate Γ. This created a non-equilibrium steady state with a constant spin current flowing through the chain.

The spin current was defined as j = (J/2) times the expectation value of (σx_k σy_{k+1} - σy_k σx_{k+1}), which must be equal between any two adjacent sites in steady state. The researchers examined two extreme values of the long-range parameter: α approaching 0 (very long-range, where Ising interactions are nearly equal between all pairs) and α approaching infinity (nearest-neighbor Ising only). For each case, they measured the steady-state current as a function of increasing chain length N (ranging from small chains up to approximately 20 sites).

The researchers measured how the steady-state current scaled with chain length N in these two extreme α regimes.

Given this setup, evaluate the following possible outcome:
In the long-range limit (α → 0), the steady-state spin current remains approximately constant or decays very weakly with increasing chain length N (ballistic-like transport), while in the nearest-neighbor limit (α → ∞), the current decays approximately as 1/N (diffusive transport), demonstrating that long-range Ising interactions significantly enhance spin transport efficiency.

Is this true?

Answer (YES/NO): NO